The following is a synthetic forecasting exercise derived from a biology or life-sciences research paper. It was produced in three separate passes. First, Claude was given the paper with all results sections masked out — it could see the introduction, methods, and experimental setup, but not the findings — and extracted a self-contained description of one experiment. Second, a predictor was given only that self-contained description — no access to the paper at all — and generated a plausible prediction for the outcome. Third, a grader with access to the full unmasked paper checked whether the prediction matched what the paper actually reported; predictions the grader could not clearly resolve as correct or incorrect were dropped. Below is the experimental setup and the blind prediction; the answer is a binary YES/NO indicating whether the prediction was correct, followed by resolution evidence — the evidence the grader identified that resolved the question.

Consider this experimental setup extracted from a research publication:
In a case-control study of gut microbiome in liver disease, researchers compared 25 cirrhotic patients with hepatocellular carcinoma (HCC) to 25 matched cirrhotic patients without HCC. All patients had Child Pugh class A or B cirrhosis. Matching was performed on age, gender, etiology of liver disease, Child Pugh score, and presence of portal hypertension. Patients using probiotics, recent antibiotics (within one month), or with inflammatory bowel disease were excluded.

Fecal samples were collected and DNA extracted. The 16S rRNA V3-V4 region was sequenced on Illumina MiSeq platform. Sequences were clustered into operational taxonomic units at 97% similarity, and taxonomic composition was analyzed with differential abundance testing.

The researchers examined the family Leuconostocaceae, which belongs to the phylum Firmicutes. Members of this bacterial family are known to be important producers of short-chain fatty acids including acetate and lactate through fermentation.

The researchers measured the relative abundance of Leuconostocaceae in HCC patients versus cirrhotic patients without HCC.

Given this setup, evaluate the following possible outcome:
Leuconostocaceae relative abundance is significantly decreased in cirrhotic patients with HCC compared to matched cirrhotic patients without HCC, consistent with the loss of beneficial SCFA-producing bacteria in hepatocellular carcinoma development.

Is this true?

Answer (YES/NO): YES